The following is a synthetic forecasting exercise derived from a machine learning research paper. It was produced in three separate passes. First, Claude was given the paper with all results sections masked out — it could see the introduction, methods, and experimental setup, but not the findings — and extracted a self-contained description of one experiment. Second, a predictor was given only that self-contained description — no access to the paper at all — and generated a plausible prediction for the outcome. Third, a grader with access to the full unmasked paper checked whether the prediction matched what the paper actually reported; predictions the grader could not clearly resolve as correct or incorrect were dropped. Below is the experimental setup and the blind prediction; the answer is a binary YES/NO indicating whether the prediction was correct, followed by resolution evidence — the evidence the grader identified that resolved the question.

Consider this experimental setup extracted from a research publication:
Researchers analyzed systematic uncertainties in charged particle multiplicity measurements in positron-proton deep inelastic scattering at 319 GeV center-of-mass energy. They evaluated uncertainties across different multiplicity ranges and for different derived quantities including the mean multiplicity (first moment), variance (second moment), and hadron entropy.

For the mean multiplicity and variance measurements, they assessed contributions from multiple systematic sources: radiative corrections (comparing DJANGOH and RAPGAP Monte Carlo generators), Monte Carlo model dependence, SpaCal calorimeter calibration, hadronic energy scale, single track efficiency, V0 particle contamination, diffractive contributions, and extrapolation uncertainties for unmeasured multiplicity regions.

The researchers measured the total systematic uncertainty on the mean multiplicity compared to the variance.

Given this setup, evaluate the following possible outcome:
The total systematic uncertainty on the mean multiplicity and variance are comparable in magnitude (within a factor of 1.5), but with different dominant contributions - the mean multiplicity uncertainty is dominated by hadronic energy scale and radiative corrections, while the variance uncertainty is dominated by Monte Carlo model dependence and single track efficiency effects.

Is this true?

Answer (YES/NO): NO